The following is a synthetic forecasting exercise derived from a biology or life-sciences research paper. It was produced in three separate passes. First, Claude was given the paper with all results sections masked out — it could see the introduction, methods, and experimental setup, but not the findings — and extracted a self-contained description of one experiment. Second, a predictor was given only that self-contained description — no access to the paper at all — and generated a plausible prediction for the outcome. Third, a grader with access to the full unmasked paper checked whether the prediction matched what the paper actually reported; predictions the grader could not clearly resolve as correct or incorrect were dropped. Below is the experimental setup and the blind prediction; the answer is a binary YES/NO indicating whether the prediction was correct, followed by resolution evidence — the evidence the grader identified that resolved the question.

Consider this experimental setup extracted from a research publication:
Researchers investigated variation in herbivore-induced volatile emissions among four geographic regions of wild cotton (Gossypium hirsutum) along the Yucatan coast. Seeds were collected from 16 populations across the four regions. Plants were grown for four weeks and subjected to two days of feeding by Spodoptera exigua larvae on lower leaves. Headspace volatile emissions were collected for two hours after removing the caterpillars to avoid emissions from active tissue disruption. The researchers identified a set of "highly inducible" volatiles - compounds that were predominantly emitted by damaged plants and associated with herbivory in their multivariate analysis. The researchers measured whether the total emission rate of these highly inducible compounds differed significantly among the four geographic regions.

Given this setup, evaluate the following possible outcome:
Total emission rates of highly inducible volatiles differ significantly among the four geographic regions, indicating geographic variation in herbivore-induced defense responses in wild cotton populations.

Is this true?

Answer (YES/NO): NO